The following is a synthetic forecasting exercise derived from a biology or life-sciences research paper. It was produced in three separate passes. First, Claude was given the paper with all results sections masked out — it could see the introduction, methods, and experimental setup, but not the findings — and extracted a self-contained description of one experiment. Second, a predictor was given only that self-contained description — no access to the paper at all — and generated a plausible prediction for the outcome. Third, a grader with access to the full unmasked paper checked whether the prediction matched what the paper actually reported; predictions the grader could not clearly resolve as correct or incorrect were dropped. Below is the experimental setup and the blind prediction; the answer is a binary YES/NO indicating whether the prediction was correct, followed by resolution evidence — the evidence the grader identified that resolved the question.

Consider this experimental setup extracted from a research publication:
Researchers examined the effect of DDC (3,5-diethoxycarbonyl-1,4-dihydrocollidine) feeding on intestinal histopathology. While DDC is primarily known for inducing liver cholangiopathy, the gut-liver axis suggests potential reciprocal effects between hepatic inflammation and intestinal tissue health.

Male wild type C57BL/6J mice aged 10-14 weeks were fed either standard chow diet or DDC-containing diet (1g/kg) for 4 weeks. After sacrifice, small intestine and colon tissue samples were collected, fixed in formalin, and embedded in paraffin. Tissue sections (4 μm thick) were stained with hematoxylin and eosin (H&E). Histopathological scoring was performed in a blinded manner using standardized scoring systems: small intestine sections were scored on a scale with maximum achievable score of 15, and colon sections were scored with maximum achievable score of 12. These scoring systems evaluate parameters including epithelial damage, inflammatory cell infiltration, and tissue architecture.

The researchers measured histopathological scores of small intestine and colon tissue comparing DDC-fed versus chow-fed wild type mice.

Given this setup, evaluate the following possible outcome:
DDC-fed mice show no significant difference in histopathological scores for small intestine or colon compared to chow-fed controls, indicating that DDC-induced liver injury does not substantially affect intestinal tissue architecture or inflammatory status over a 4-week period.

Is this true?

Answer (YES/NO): YES